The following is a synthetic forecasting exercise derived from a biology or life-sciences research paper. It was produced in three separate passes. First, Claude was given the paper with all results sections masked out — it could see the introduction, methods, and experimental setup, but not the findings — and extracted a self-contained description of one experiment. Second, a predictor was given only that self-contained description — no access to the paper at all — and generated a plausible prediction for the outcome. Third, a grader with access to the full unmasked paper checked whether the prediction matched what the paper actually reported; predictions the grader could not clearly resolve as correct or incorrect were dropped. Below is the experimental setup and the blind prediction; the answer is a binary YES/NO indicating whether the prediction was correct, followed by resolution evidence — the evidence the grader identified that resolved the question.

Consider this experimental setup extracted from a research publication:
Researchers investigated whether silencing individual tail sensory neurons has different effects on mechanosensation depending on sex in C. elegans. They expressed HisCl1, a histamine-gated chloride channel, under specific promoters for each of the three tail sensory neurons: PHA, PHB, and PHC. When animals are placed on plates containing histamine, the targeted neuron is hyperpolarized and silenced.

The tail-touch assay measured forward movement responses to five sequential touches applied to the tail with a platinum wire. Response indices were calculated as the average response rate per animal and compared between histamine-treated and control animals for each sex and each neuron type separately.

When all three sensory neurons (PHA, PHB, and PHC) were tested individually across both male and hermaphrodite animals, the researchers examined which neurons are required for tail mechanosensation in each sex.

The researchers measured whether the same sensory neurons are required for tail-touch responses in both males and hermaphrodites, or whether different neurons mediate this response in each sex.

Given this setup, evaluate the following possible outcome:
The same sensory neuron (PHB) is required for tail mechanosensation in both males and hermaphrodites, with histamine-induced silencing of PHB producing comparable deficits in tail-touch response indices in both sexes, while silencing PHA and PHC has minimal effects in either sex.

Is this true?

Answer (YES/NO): NO